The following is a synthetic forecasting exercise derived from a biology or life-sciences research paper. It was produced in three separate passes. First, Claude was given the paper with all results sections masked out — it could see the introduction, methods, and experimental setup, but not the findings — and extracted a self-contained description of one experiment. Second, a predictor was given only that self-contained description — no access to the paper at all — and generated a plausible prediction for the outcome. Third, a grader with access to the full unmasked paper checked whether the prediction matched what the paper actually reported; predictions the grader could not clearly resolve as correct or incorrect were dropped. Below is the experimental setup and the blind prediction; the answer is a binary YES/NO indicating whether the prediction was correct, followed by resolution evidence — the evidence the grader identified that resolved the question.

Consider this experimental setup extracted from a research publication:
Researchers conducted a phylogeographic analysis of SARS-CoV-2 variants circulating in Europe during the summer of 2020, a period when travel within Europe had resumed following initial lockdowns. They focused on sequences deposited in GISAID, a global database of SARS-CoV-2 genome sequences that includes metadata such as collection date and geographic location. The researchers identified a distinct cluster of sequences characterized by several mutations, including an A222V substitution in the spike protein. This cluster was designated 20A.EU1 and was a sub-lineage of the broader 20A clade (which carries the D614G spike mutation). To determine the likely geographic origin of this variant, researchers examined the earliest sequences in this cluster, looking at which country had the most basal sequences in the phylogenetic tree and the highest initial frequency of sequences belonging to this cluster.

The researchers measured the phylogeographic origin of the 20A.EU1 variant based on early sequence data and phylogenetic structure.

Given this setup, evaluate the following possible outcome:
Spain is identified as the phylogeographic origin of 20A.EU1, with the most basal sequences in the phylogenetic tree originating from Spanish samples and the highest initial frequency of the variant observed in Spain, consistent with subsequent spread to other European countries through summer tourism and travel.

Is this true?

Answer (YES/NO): YES